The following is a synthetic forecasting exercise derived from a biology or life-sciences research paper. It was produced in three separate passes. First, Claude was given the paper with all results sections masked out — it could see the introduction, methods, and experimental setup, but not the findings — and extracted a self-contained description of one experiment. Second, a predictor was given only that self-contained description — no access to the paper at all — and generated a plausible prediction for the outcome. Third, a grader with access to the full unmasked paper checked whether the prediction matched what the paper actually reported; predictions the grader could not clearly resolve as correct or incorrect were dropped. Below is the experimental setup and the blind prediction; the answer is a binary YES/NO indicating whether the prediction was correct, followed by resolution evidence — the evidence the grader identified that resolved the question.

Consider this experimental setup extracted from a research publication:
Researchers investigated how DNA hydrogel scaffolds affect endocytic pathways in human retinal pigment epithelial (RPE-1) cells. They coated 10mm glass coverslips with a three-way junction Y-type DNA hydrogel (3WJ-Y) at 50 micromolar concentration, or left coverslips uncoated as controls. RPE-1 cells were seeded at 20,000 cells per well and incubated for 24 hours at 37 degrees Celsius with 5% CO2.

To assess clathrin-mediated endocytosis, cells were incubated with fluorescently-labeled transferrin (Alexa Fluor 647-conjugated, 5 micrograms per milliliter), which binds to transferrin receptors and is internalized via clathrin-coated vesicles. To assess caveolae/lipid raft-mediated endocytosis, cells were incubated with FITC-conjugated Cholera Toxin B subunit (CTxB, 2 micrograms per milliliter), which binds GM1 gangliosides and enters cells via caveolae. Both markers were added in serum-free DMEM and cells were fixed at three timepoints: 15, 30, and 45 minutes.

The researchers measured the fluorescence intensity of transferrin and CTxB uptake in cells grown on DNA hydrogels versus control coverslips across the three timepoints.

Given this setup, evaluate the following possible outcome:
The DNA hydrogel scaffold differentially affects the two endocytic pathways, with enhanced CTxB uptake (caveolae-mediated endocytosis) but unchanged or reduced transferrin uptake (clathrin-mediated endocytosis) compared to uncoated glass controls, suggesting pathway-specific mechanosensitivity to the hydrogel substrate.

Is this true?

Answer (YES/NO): NO